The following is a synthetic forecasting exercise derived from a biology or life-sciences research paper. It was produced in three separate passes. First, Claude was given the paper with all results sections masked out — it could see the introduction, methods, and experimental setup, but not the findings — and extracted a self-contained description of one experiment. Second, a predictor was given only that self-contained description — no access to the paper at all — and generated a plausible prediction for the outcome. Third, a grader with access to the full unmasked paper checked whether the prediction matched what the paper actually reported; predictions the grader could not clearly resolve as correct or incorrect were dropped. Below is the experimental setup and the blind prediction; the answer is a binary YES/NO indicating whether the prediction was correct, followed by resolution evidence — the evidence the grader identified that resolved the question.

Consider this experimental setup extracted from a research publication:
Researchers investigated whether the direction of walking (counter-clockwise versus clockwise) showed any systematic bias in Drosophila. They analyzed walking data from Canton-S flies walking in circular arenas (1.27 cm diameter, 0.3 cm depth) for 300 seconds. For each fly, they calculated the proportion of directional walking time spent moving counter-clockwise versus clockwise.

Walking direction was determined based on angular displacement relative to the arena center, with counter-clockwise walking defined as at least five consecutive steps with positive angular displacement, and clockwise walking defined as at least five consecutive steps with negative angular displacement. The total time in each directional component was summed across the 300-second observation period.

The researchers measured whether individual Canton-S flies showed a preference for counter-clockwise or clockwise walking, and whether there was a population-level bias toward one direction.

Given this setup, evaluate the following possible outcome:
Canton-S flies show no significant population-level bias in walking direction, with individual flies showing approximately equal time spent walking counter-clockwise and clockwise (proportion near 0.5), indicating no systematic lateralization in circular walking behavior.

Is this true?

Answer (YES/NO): NO